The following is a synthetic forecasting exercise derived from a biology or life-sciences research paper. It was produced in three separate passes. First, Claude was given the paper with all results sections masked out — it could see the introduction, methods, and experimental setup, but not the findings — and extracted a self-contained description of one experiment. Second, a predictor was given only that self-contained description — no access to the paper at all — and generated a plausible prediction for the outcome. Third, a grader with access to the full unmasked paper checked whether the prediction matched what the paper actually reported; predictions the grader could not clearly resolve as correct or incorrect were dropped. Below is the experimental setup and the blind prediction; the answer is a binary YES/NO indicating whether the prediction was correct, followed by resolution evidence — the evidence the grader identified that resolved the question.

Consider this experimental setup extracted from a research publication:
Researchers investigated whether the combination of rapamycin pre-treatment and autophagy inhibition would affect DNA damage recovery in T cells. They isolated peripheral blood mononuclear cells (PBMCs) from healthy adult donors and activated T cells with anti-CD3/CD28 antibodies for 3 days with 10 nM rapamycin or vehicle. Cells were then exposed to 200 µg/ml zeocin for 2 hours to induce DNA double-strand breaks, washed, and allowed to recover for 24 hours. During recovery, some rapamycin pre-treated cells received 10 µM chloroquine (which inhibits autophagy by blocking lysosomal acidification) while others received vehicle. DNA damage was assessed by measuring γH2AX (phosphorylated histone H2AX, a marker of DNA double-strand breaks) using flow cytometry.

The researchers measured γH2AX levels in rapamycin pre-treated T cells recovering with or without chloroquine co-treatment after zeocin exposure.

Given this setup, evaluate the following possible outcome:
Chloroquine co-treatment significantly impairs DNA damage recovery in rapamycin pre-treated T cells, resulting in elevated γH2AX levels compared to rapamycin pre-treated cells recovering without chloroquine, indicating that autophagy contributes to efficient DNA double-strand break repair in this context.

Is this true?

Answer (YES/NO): NO